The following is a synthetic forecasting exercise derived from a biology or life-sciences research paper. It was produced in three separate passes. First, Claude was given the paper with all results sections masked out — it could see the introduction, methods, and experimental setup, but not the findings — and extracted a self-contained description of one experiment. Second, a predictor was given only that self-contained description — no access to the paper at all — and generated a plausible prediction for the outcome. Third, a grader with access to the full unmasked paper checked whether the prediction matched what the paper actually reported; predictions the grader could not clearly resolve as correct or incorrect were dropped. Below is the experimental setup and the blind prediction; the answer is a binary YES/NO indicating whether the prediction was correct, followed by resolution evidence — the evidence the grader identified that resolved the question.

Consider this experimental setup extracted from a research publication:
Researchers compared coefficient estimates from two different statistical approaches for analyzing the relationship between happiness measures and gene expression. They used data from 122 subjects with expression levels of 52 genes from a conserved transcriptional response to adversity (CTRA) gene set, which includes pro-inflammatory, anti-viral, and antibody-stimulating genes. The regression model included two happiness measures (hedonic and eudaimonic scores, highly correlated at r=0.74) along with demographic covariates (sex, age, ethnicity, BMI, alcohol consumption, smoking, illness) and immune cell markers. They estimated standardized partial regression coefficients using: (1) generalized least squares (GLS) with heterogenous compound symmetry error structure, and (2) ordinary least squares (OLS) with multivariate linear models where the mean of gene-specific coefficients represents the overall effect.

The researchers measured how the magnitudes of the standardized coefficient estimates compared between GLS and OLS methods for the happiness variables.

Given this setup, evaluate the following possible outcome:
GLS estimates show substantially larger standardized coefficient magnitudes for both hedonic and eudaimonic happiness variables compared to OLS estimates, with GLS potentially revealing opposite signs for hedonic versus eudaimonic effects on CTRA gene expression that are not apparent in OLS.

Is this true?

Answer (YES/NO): NO